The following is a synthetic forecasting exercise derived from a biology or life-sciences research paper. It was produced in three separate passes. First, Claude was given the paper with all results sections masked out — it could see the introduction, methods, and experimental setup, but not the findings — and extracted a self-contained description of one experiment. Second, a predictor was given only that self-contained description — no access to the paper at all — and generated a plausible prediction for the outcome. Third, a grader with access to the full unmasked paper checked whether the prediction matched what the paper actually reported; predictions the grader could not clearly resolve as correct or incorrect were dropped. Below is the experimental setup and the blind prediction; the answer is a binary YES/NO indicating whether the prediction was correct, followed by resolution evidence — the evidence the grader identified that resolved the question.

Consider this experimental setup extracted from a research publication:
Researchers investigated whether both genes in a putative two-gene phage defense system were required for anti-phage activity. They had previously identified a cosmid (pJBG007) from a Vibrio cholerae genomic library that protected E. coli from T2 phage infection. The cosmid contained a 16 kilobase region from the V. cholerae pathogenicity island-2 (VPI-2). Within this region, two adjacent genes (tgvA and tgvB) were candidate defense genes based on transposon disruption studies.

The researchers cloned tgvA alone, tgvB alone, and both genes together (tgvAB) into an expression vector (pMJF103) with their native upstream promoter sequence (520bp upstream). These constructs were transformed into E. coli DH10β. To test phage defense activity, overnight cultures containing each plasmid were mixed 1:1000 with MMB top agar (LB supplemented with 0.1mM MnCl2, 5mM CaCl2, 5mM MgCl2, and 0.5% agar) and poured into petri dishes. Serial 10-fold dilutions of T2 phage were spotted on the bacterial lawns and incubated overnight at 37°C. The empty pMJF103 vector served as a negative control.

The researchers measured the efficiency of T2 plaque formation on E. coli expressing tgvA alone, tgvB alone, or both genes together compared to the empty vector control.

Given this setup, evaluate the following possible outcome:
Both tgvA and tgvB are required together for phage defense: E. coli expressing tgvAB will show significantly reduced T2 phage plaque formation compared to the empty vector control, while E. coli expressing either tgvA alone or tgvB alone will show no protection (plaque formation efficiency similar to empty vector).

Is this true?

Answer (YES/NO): YES